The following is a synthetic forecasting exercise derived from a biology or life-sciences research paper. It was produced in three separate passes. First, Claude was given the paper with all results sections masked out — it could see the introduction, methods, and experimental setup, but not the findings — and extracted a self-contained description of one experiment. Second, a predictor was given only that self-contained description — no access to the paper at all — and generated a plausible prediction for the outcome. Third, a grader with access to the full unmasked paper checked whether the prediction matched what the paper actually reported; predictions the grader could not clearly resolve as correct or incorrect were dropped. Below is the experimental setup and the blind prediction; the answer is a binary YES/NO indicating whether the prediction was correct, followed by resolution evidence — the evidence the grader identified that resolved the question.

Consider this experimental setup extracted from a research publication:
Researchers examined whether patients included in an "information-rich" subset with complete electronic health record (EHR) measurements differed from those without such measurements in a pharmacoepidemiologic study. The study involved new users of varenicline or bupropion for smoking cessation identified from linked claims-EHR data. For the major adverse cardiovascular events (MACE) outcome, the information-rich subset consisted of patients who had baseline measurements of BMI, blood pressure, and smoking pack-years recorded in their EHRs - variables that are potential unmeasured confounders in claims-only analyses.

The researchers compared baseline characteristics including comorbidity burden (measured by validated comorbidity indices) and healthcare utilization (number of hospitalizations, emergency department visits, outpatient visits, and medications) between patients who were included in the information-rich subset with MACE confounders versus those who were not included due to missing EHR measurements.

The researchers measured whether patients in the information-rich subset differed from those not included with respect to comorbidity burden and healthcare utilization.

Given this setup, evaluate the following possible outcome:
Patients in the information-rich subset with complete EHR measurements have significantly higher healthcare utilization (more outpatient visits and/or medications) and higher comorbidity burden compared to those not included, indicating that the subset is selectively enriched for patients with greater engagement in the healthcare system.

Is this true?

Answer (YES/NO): YES